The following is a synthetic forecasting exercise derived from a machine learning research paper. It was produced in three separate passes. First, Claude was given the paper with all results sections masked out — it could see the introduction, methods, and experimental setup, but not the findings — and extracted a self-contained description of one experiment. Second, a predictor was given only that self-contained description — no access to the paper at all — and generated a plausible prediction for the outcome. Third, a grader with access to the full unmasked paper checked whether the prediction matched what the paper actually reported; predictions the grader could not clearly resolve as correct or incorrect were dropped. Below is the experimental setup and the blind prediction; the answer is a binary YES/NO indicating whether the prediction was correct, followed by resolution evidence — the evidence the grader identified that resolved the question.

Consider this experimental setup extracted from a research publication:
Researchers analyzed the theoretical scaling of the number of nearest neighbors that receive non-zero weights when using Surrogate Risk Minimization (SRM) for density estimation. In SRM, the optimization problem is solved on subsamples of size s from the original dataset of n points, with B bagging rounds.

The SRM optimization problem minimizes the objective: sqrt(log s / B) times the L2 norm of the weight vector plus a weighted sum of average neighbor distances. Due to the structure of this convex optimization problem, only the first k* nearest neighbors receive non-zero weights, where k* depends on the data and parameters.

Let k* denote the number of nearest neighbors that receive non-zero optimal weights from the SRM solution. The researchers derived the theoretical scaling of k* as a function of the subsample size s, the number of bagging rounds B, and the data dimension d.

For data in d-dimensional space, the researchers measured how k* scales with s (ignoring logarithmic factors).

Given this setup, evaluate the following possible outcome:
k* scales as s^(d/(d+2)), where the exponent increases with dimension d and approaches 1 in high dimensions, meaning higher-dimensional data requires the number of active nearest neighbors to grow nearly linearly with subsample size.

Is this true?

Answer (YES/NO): NO